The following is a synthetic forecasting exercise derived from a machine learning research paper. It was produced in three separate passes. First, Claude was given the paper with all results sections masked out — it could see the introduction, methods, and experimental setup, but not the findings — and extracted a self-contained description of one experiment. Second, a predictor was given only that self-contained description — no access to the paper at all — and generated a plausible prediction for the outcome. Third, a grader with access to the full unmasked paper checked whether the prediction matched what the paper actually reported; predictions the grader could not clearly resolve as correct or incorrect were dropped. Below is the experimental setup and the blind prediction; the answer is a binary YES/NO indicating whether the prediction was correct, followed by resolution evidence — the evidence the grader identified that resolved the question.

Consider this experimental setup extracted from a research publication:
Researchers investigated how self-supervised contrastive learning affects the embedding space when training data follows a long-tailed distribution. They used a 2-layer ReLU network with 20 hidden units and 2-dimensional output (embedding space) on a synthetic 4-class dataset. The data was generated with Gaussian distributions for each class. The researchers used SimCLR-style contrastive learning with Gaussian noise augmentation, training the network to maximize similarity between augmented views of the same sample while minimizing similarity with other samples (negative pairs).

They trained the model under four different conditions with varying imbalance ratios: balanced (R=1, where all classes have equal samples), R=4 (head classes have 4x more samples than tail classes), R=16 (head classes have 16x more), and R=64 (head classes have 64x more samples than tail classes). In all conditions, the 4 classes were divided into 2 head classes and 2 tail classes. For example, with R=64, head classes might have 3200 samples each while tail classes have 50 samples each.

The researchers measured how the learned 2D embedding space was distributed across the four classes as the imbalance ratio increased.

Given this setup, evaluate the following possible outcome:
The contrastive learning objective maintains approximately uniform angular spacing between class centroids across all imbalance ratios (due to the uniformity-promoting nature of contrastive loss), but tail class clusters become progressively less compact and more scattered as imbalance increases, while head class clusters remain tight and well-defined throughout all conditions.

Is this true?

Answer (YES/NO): NO